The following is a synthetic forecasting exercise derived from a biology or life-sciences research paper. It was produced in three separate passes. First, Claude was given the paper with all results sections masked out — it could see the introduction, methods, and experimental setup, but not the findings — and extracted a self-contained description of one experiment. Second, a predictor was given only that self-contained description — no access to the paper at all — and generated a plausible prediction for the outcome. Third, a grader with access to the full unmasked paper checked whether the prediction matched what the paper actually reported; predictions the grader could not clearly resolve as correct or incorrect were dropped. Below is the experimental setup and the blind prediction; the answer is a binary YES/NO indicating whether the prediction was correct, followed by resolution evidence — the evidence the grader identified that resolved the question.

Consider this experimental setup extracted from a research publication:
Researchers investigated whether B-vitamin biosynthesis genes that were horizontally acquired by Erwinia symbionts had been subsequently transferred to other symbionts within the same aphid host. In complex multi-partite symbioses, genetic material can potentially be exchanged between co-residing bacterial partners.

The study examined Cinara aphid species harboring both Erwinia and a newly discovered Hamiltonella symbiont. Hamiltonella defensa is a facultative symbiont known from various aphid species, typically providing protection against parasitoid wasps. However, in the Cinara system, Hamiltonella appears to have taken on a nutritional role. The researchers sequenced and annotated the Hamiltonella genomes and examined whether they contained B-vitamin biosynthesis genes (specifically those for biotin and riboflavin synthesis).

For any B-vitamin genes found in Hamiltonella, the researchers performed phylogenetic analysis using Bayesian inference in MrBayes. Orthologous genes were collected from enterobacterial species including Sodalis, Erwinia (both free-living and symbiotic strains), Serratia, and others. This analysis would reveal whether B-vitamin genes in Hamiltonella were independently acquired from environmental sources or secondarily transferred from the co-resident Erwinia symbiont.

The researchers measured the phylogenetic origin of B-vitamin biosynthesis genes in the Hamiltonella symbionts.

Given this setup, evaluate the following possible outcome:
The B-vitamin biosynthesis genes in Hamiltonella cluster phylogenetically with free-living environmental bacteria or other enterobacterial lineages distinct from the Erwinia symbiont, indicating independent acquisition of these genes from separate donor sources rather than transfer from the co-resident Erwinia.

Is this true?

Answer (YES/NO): NO